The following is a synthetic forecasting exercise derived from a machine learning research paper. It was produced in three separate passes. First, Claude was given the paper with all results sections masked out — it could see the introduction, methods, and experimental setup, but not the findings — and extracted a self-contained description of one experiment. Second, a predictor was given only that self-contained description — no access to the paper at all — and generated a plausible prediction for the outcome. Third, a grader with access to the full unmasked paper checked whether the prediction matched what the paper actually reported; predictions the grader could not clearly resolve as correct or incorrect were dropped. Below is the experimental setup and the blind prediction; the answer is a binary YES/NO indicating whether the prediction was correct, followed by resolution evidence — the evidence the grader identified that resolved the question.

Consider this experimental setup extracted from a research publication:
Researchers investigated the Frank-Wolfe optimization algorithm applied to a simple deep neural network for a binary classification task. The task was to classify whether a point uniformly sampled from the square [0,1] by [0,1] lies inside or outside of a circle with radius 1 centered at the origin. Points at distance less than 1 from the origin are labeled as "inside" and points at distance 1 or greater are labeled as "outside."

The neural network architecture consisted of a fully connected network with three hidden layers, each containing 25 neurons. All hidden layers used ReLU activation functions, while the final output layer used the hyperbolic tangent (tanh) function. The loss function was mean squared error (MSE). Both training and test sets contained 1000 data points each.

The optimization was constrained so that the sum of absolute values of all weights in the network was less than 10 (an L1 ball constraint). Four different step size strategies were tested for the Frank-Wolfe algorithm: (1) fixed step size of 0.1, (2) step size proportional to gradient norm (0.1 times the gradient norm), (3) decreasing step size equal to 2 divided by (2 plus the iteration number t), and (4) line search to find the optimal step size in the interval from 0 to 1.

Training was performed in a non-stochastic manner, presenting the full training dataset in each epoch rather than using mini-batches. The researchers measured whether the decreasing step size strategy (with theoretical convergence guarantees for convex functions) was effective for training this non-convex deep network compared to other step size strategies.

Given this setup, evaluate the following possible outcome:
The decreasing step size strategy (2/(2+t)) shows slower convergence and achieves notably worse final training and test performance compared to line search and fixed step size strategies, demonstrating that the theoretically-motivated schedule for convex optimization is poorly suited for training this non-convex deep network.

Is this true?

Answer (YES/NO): NO